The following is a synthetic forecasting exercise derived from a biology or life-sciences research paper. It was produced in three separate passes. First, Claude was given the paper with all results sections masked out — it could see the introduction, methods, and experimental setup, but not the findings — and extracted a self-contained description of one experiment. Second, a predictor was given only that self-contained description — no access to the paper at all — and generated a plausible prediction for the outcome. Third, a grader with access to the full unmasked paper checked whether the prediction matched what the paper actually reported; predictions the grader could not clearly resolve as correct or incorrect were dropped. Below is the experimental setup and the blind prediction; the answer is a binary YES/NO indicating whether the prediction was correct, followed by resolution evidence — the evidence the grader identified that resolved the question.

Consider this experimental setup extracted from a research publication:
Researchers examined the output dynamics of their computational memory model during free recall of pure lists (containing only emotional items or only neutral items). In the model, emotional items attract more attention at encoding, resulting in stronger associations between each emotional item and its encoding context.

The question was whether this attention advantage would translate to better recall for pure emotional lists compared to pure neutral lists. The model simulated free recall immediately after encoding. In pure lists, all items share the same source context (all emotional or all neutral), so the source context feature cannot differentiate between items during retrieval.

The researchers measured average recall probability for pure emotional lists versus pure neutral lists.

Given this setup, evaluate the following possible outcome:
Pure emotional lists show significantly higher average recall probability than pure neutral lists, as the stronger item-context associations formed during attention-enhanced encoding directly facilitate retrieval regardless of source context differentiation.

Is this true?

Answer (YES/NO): NO